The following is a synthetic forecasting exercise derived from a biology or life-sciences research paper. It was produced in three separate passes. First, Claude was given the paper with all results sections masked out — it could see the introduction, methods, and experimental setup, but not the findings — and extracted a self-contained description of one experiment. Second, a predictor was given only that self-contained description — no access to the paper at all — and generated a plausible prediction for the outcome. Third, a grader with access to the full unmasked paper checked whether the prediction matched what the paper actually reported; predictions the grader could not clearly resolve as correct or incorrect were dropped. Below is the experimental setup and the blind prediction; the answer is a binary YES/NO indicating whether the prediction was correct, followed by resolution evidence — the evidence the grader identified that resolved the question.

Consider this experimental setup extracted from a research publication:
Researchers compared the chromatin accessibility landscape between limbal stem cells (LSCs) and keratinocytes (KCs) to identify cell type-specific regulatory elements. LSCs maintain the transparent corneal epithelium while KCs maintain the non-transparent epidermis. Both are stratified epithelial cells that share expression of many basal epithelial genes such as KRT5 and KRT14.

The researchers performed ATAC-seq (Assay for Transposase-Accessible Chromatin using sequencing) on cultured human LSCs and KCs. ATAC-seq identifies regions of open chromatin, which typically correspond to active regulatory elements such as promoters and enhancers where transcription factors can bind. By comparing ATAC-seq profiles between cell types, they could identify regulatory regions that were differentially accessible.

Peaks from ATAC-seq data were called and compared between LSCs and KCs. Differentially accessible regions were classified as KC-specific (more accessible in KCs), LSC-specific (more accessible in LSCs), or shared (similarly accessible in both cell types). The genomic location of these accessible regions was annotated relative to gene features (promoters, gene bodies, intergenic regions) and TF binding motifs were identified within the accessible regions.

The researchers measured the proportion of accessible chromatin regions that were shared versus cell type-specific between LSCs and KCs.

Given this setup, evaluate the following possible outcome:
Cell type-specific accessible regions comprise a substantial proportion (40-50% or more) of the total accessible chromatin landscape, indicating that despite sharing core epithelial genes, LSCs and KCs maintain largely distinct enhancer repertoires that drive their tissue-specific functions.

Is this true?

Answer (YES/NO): NO